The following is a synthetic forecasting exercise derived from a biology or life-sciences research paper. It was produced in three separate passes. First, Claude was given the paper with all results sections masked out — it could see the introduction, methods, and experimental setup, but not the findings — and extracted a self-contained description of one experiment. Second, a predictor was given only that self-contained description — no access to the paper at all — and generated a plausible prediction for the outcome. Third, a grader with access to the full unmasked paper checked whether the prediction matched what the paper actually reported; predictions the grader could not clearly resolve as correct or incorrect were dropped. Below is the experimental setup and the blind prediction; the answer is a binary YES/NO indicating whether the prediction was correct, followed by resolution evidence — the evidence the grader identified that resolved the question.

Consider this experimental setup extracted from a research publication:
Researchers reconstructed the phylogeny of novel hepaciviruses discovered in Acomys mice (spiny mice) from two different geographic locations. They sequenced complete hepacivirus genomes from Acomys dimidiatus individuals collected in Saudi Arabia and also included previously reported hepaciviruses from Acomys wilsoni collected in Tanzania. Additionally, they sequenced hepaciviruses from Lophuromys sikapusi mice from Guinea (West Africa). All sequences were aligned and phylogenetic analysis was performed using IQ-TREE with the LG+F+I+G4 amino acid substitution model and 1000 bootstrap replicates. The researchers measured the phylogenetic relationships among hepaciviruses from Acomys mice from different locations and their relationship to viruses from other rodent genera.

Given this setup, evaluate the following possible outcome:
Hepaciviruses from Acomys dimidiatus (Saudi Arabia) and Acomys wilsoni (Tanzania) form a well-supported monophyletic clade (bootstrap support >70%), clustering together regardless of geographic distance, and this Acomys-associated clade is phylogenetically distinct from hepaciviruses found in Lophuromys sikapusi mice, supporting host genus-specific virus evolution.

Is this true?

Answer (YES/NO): NO